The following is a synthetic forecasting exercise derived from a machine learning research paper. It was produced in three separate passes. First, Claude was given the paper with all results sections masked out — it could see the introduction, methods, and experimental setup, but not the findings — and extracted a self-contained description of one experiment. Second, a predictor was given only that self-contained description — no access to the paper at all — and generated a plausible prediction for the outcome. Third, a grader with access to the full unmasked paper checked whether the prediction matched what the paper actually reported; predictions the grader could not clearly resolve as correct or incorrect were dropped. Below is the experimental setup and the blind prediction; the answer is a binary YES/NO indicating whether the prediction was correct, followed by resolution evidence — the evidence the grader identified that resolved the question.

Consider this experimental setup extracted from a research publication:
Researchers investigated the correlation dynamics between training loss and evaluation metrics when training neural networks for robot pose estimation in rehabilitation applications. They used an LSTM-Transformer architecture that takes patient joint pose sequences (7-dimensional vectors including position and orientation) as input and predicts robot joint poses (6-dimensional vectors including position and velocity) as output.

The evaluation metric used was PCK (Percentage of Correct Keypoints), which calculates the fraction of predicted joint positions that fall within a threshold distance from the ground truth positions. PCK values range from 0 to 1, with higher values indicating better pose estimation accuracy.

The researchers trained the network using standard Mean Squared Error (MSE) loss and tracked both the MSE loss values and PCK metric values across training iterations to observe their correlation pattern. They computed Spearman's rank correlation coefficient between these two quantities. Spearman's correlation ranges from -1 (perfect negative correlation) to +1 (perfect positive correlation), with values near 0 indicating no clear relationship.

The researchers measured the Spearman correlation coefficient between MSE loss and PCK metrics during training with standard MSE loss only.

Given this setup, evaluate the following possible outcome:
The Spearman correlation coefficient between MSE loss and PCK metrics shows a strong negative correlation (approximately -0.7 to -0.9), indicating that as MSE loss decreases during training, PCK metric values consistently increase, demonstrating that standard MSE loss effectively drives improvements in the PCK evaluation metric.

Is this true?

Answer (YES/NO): NO